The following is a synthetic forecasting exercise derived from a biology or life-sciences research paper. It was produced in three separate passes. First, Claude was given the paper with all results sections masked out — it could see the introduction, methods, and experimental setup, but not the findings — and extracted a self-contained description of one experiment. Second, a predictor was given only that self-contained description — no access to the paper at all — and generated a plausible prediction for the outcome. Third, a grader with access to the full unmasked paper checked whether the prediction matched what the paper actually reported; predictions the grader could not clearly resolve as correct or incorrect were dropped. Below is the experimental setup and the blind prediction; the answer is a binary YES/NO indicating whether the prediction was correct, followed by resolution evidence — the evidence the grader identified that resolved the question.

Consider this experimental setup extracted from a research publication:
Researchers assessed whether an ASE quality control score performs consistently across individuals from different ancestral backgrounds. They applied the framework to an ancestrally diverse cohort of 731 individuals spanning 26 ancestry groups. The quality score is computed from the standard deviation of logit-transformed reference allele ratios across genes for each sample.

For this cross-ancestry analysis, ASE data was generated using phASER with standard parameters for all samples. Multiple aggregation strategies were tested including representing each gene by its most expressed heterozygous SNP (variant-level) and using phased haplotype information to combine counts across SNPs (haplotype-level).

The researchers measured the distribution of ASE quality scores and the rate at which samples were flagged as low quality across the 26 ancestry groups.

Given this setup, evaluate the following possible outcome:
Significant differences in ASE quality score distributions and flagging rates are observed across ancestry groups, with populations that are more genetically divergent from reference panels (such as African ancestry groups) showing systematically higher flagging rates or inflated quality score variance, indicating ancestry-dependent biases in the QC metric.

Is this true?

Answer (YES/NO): NO